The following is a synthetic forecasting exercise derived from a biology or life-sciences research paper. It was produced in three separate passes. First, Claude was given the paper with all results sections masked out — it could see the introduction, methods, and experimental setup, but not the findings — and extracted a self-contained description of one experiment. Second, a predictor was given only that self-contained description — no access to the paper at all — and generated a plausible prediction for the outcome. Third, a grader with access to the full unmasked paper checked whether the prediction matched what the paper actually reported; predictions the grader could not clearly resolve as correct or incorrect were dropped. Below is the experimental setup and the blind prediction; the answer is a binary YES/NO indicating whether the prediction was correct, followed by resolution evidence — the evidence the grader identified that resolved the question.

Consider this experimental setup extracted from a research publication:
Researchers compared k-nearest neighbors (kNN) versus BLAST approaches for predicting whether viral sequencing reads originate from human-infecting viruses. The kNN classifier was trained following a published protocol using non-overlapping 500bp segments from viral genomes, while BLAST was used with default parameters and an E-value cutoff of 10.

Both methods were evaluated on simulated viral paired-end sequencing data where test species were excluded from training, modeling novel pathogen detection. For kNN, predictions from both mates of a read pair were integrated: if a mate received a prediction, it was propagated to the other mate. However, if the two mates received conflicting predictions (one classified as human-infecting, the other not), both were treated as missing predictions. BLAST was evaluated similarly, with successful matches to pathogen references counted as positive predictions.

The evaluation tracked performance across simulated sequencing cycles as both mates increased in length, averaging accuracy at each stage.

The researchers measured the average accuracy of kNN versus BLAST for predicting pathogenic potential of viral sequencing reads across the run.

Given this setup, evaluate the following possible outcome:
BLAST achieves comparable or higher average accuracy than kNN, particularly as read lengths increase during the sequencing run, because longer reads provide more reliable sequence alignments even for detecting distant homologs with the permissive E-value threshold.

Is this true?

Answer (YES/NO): YES